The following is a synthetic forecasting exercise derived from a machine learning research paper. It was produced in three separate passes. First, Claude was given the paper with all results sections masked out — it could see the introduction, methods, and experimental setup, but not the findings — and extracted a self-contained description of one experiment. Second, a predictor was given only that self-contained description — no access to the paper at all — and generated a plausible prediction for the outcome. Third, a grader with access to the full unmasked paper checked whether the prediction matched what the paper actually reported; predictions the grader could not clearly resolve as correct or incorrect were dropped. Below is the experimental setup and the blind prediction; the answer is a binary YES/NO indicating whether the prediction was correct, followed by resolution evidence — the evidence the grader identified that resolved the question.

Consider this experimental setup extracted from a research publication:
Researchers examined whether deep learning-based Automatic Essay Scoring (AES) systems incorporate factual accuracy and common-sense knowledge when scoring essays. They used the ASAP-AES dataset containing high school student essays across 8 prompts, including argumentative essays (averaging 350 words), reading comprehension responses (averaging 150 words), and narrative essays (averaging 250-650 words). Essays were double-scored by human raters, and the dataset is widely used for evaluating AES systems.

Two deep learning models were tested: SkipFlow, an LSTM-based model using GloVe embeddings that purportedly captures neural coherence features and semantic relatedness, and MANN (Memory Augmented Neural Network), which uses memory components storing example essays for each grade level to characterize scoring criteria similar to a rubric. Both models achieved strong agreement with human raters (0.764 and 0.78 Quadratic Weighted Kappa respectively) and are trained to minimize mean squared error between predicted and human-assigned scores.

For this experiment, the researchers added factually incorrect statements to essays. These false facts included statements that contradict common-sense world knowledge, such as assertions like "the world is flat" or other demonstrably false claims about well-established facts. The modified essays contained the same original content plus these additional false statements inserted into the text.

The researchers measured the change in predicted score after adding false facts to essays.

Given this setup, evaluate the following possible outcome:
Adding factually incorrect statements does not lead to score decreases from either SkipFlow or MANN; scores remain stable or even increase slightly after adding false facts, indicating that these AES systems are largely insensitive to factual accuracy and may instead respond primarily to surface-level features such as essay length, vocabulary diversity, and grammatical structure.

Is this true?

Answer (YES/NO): YES